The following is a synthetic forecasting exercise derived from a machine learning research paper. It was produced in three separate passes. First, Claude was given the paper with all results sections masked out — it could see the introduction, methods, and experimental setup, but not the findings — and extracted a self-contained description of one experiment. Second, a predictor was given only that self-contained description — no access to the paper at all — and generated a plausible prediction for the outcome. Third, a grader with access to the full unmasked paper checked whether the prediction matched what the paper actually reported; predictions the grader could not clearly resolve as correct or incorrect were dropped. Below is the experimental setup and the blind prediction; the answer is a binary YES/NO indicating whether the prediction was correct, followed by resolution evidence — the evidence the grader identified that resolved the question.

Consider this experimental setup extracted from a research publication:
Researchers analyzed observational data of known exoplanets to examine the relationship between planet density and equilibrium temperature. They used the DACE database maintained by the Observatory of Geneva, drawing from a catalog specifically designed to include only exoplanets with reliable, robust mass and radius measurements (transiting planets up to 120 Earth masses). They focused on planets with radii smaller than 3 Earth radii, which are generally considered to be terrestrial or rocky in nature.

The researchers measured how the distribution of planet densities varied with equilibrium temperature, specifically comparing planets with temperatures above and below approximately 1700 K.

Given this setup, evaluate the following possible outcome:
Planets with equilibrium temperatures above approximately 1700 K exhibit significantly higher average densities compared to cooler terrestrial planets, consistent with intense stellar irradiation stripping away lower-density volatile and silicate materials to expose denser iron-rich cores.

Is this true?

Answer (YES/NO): YES